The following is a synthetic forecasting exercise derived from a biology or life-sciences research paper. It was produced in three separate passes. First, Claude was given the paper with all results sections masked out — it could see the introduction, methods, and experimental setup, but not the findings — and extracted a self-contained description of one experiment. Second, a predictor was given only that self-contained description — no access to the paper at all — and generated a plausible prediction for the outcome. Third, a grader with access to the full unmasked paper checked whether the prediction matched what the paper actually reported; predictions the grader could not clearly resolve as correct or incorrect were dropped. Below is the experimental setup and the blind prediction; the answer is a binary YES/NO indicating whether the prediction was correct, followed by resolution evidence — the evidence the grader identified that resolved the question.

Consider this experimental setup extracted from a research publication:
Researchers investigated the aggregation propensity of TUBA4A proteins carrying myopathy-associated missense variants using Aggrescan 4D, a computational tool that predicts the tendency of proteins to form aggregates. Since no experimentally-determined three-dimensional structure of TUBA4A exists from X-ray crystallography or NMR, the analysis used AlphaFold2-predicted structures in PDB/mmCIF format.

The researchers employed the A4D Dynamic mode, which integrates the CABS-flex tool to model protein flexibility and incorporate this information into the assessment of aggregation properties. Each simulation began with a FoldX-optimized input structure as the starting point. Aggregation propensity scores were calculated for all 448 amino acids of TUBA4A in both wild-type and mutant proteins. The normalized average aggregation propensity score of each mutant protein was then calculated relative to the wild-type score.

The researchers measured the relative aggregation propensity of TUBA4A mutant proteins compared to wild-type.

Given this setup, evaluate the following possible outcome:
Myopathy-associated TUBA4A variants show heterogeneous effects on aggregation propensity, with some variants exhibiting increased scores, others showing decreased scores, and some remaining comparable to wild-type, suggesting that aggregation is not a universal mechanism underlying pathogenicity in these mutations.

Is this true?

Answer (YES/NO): YES